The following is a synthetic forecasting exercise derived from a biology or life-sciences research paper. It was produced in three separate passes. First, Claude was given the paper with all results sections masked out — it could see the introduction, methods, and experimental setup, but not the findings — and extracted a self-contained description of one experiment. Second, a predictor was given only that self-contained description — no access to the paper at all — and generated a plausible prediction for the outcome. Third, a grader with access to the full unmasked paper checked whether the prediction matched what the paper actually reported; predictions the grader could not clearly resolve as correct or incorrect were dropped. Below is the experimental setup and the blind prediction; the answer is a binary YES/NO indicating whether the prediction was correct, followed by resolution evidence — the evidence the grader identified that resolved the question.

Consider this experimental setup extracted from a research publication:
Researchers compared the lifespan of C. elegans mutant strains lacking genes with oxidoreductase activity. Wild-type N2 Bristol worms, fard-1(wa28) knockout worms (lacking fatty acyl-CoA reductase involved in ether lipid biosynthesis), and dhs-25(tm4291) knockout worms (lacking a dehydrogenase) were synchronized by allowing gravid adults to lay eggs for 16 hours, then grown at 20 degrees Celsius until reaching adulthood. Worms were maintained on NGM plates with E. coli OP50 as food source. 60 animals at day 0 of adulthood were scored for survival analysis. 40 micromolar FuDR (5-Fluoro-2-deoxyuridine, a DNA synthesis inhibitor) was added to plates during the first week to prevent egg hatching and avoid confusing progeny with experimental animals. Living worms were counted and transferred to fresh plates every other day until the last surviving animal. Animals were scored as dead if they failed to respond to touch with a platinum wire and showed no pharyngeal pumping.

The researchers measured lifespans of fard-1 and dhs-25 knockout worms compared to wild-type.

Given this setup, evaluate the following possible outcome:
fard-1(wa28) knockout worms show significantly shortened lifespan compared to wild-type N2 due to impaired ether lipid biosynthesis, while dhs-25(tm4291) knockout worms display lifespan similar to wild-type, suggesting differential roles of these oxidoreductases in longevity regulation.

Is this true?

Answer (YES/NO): NO